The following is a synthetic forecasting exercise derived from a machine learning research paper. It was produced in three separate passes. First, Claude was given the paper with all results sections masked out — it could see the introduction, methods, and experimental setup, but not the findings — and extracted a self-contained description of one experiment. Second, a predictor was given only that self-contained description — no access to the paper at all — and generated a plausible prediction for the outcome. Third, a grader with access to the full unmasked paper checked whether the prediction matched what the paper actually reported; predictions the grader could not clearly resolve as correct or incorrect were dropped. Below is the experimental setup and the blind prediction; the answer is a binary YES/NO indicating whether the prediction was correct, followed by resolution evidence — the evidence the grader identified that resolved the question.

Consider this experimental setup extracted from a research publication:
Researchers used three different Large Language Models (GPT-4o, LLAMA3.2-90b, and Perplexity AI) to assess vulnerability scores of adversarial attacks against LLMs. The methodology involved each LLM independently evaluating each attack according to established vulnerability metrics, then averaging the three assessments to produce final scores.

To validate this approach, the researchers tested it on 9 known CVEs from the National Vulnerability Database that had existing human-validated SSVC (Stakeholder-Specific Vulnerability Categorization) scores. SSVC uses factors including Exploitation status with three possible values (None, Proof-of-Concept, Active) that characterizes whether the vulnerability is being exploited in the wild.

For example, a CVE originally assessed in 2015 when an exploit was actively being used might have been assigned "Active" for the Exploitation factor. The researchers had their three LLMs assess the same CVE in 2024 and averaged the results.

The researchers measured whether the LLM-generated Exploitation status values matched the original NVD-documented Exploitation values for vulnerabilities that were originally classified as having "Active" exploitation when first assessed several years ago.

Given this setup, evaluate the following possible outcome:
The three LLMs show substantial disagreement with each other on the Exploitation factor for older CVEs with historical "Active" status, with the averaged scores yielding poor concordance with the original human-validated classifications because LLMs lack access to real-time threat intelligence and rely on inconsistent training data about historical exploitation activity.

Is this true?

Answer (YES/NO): NO